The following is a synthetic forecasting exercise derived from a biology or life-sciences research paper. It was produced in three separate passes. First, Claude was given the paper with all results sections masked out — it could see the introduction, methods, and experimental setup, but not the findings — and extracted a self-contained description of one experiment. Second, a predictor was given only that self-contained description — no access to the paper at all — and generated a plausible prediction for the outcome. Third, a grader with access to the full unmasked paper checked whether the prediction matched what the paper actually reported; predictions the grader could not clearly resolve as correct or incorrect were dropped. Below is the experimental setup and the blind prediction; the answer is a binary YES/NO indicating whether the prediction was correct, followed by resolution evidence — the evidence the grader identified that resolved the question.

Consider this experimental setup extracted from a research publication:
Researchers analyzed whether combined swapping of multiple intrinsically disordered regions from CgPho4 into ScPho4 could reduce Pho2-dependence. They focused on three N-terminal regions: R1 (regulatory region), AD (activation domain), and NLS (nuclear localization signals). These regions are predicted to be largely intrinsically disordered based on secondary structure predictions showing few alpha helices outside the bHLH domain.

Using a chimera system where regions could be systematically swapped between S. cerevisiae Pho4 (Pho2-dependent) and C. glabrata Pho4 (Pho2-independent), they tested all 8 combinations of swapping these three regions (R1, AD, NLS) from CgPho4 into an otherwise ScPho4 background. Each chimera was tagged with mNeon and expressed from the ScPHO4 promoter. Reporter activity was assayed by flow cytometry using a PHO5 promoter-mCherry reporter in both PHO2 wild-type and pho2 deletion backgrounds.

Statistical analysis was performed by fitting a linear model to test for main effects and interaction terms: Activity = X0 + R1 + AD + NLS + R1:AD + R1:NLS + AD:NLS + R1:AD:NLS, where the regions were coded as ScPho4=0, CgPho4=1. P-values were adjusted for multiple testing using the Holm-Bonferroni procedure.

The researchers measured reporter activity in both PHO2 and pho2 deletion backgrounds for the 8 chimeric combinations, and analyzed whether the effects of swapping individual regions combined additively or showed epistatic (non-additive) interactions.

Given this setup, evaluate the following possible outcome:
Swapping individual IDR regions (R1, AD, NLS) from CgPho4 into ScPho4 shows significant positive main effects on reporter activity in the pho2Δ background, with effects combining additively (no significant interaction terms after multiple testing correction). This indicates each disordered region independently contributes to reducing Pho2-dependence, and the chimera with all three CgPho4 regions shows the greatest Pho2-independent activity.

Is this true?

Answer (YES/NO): NO